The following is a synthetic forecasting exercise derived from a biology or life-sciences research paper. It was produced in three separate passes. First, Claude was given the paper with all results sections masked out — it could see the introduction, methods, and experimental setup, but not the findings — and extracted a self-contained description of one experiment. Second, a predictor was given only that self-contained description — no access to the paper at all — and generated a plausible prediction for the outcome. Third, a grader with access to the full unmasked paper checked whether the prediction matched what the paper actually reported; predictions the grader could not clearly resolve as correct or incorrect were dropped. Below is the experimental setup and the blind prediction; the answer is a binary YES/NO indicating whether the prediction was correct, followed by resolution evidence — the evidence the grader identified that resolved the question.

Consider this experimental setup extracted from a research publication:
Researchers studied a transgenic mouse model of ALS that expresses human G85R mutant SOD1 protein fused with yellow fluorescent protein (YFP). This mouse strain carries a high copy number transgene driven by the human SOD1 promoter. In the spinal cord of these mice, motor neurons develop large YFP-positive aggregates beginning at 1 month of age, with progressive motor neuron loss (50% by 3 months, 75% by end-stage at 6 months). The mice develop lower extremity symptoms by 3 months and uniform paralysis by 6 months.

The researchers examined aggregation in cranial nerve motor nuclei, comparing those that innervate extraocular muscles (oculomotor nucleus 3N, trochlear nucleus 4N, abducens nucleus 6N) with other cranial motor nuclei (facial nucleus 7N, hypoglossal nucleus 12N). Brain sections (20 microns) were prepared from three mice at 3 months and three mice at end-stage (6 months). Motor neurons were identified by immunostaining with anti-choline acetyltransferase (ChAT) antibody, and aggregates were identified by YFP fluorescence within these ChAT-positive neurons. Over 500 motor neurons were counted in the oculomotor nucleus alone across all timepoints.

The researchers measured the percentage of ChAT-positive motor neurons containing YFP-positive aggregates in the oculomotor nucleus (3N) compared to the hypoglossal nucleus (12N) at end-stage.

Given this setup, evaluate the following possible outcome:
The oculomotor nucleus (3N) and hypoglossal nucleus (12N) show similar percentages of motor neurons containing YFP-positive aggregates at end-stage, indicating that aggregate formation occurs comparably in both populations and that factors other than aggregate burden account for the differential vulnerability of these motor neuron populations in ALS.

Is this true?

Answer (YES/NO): NO